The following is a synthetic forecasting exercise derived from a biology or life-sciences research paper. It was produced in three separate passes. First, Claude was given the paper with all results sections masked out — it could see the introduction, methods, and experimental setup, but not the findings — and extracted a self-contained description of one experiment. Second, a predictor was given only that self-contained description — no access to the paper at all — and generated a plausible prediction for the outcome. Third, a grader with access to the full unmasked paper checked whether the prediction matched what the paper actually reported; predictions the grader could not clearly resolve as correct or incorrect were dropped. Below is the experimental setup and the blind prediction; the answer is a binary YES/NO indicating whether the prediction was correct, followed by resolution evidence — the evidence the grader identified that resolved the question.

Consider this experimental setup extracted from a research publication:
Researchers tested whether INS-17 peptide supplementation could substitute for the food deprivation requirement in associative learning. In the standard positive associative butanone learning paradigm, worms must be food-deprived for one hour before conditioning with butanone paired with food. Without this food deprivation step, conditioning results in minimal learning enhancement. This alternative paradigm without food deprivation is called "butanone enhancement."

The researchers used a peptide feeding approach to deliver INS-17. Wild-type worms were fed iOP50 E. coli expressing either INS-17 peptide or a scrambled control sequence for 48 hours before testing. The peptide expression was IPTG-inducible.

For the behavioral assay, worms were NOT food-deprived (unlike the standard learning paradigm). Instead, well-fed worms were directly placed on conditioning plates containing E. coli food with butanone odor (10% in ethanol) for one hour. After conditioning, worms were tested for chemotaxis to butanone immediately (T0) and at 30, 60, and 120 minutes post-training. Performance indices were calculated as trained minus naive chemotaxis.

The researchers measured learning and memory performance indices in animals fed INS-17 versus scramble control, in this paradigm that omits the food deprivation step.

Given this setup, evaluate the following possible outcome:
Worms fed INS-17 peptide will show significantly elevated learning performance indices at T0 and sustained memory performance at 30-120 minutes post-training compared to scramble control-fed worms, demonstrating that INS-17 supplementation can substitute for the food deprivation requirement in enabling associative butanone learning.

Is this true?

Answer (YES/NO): NO